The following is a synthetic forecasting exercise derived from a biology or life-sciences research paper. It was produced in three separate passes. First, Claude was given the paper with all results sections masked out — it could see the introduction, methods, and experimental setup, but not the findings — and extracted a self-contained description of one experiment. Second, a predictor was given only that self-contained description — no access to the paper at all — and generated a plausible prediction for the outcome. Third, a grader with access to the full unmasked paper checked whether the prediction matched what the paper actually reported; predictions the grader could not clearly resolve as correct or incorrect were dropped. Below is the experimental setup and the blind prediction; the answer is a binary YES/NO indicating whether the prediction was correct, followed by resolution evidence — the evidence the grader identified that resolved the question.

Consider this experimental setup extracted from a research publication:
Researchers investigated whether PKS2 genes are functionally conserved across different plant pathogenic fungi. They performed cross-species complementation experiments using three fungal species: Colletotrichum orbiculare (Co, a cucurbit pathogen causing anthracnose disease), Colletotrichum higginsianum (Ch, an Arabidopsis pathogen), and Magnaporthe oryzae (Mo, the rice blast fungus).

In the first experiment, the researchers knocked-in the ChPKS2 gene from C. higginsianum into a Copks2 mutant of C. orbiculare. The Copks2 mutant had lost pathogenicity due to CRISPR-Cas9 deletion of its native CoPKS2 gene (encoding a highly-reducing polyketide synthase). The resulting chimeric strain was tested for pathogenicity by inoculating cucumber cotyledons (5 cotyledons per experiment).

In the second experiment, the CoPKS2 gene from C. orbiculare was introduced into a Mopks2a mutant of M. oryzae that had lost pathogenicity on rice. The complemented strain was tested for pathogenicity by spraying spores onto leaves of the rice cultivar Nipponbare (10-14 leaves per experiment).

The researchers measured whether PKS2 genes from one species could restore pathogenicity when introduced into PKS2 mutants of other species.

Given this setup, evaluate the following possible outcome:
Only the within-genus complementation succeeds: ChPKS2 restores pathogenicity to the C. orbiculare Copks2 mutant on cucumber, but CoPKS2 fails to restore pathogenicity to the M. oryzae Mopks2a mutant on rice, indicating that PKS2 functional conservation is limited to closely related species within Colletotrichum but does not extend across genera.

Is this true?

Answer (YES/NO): NO